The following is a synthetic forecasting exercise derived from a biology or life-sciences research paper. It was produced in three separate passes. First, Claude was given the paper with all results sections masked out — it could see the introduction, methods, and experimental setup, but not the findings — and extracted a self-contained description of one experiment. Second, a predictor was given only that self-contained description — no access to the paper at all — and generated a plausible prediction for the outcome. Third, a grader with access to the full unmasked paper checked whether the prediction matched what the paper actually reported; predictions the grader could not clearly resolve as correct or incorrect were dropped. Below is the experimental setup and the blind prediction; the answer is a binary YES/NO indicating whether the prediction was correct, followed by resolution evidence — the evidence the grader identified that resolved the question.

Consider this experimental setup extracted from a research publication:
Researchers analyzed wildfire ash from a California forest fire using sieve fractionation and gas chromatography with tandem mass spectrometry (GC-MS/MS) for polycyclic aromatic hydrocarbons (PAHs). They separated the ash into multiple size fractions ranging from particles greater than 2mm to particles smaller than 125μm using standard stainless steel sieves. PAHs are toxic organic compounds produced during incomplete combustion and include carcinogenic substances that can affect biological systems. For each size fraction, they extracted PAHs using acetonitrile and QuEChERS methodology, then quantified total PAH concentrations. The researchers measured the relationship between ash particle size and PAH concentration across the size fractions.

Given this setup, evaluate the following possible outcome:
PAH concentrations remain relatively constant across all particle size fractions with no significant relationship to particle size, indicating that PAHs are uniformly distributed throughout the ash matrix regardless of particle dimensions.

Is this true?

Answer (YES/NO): NO